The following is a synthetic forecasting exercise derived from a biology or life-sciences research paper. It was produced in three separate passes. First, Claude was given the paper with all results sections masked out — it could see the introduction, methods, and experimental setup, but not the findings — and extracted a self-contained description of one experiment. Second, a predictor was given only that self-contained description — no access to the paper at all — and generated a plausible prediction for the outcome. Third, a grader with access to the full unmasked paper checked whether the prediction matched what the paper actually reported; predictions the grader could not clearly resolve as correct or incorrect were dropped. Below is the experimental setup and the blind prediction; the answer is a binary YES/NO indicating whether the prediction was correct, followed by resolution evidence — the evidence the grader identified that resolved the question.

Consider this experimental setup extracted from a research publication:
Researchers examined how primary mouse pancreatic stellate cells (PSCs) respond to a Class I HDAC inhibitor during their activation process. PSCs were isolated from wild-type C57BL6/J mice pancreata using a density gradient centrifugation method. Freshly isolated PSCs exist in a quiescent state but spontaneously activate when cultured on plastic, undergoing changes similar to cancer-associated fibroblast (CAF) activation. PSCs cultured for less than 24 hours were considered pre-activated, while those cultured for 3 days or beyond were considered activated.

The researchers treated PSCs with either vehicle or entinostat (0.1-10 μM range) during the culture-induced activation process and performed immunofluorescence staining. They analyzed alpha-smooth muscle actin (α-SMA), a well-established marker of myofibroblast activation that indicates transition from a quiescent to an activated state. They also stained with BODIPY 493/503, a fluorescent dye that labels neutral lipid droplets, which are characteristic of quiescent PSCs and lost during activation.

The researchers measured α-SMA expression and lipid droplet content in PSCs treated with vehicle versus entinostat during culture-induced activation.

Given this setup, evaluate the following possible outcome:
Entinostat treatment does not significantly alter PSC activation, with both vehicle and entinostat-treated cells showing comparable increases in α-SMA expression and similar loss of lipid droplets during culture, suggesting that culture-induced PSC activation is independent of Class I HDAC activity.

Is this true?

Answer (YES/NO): NO